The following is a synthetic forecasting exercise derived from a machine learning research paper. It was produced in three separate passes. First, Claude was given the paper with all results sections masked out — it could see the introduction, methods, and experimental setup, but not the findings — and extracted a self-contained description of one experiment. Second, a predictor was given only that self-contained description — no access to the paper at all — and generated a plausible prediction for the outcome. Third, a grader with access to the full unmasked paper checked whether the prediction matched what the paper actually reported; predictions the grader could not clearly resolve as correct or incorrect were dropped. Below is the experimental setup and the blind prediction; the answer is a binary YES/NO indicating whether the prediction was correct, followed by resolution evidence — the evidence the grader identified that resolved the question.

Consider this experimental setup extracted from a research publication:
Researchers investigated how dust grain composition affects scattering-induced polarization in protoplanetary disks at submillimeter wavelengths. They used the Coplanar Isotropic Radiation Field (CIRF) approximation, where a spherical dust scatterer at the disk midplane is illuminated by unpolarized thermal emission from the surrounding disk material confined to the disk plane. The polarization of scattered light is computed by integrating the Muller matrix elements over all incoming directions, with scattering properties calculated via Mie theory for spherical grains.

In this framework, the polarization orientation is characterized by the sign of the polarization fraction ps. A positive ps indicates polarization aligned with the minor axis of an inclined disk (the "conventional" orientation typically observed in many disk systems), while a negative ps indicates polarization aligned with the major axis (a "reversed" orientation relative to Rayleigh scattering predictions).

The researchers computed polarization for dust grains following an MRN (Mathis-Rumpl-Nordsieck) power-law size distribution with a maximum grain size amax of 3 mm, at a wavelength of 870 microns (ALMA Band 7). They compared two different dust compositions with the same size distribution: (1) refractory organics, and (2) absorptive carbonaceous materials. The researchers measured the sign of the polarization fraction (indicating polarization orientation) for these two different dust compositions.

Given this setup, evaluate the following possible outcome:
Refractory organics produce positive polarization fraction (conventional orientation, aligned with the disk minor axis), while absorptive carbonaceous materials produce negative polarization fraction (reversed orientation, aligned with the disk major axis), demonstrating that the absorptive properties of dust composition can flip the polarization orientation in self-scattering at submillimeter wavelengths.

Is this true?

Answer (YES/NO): NO